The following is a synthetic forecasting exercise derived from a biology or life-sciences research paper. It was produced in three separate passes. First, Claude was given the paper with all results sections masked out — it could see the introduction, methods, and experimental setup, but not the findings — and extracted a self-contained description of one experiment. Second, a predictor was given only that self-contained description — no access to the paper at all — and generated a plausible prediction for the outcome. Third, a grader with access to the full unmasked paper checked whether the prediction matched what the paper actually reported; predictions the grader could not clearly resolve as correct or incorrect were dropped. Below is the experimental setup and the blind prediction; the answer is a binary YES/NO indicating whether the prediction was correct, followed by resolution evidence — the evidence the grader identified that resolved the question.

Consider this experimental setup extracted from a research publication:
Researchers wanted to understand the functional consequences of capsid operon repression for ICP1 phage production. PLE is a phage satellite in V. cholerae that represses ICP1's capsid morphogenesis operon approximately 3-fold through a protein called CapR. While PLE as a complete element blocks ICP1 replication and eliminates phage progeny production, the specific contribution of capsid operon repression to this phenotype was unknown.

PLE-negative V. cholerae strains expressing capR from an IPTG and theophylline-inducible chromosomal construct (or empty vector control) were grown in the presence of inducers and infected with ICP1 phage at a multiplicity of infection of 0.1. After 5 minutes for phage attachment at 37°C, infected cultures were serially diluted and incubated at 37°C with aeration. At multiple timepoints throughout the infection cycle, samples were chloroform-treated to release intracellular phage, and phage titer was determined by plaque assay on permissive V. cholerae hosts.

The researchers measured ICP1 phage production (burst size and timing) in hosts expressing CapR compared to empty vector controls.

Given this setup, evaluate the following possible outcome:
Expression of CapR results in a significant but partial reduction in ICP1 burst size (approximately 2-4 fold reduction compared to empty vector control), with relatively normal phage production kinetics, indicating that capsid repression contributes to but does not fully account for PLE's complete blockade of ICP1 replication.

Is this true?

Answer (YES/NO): NO